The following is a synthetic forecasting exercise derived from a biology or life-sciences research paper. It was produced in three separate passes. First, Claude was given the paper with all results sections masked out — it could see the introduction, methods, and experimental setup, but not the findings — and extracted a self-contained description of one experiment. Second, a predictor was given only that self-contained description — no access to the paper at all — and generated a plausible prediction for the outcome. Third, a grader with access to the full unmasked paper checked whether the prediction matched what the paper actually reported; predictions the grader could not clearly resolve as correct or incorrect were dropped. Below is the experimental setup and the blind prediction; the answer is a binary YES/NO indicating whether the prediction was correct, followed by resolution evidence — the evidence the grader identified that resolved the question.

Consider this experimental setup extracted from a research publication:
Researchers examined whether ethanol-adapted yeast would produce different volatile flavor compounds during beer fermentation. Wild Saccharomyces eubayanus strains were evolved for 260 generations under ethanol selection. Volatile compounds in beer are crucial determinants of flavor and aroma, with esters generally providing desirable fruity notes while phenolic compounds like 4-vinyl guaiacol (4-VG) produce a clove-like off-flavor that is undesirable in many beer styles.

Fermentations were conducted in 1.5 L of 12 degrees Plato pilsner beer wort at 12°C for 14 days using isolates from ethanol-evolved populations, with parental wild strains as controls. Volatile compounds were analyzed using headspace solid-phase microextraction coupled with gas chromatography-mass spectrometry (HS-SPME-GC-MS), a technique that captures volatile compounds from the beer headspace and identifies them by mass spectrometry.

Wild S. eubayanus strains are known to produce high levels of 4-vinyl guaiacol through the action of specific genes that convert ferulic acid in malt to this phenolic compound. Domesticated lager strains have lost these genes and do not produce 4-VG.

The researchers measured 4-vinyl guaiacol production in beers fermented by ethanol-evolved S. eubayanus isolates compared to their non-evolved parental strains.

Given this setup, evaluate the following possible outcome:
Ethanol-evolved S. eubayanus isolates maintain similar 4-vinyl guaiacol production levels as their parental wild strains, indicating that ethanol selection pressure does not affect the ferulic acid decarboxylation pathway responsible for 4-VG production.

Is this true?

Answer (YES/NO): NO